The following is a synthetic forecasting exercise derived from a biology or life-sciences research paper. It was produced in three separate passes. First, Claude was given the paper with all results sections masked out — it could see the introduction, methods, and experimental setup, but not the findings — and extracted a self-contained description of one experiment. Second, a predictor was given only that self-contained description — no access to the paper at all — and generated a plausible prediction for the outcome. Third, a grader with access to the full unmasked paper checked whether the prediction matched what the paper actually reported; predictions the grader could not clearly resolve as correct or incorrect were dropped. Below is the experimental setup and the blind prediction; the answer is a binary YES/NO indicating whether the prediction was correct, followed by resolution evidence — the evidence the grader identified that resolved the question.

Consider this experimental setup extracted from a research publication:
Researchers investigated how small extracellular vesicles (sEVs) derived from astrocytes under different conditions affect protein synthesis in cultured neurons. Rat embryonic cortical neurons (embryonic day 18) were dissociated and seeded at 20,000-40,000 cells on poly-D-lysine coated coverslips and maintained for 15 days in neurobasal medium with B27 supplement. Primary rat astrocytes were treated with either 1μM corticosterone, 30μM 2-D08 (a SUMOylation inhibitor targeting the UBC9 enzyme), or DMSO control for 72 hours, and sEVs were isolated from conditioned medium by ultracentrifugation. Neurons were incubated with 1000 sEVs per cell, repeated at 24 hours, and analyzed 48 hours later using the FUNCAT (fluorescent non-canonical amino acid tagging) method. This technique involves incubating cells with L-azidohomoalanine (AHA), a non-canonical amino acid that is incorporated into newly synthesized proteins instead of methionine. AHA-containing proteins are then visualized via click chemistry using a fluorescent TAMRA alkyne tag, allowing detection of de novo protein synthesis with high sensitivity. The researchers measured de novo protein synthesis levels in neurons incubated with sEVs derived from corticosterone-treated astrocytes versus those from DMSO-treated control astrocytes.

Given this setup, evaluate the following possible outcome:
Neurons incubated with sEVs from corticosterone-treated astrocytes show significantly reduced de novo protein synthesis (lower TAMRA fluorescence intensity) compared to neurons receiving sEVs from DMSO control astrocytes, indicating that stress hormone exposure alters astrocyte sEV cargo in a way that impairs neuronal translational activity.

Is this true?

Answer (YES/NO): NO